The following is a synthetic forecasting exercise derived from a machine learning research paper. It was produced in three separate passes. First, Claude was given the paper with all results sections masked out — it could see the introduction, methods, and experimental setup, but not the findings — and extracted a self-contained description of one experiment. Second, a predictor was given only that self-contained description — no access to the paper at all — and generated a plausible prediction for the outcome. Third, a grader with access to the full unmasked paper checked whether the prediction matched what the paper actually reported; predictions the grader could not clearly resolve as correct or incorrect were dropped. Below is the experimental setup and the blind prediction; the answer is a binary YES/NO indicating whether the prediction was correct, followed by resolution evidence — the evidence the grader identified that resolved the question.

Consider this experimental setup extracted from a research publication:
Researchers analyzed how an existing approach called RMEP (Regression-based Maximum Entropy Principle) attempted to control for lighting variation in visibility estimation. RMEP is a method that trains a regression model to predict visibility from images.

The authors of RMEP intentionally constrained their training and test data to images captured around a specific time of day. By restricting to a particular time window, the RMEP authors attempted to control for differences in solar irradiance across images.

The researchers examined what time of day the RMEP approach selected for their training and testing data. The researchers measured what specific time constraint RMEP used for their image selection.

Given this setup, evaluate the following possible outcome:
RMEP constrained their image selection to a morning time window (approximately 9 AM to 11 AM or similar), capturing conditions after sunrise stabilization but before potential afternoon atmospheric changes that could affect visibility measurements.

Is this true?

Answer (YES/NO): NO